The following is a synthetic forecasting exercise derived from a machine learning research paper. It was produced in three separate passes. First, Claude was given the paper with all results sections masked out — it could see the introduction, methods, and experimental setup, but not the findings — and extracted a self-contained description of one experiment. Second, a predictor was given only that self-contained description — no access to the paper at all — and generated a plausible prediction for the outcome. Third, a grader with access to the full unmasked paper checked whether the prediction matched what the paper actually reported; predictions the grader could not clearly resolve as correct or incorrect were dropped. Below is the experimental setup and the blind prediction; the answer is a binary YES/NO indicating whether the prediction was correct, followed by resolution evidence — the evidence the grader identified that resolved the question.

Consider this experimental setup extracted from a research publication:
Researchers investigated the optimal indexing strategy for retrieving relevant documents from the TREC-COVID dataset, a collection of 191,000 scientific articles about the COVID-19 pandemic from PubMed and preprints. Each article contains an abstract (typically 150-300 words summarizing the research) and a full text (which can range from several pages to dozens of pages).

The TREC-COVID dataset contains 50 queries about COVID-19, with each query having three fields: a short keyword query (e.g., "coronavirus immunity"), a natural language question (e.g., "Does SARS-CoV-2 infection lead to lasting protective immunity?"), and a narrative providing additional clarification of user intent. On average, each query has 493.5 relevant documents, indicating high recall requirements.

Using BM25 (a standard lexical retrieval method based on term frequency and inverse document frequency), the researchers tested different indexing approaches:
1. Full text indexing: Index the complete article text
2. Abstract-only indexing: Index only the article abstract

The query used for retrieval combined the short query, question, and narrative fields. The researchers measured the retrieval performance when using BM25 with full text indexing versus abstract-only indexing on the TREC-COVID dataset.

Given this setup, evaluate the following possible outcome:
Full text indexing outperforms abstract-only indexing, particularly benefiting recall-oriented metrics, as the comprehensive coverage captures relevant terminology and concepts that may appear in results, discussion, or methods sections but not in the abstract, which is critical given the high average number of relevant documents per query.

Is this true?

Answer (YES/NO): NO